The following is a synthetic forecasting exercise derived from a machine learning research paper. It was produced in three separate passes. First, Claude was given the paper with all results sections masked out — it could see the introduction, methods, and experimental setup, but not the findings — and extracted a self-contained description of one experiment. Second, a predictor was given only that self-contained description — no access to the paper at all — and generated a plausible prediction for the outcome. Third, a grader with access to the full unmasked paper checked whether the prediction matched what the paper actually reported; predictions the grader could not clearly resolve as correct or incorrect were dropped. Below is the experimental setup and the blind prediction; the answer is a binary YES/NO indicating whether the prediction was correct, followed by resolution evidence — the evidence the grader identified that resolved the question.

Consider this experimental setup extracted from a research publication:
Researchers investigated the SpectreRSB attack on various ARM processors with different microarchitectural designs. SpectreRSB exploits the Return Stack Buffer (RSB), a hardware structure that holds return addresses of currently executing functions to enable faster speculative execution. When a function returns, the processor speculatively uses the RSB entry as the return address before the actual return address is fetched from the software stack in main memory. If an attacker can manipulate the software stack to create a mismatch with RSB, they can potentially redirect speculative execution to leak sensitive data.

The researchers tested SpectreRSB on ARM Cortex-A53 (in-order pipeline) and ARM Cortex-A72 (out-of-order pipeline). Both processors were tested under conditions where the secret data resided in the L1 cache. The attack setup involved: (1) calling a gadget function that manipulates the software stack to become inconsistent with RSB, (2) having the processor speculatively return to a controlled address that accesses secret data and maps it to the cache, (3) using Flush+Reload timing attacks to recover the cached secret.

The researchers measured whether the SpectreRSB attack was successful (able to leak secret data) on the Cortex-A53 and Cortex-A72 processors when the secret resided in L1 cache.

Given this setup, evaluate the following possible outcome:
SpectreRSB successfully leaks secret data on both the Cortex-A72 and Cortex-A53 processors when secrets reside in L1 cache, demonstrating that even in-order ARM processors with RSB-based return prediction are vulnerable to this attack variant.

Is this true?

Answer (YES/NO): NO